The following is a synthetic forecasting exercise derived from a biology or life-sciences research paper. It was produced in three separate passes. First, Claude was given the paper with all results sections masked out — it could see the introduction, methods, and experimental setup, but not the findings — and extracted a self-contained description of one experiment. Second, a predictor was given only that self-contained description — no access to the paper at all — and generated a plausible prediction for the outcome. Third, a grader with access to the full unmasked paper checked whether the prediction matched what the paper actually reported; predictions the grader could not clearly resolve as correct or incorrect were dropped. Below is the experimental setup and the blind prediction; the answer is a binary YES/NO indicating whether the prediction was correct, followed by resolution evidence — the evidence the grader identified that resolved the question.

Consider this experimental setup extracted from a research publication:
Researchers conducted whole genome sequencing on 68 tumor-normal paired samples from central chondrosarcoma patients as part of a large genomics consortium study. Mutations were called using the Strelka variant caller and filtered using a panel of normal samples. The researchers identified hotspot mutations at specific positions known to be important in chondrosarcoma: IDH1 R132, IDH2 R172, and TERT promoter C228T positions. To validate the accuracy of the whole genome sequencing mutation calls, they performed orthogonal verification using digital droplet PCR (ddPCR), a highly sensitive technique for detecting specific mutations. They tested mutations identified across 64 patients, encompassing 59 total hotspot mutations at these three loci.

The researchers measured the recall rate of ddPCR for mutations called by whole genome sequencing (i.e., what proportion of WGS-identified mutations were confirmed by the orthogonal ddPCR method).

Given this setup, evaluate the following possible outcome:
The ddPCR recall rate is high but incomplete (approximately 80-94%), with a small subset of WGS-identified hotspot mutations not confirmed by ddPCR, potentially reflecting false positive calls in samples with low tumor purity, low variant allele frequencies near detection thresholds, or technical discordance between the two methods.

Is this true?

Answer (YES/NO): NO